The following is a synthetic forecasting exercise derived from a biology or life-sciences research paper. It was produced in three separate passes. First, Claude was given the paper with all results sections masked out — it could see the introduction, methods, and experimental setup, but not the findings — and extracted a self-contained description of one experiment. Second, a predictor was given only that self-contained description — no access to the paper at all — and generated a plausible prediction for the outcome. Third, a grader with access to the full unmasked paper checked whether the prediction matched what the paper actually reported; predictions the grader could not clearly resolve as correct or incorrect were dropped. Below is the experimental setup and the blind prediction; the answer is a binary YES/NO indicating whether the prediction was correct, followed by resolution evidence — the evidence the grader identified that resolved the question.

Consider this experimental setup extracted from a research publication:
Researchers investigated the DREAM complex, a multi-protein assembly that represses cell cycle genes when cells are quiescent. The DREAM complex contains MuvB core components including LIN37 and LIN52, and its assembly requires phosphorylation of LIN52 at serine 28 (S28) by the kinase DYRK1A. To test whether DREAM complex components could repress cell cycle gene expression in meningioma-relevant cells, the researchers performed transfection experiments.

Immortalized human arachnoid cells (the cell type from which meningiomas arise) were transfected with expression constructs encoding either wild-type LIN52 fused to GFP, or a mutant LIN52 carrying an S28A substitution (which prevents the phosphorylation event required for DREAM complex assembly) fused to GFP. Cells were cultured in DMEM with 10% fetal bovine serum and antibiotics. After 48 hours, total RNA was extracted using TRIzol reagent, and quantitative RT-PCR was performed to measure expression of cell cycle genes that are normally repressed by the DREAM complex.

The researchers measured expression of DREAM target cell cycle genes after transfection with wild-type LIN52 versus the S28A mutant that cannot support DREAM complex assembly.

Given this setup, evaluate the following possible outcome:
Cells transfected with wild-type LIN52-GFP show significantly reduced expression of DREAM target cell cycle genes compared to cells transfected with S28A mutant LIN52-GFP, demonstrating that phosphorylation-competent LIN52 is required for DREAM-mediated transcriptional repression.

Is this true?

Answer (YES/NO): YES